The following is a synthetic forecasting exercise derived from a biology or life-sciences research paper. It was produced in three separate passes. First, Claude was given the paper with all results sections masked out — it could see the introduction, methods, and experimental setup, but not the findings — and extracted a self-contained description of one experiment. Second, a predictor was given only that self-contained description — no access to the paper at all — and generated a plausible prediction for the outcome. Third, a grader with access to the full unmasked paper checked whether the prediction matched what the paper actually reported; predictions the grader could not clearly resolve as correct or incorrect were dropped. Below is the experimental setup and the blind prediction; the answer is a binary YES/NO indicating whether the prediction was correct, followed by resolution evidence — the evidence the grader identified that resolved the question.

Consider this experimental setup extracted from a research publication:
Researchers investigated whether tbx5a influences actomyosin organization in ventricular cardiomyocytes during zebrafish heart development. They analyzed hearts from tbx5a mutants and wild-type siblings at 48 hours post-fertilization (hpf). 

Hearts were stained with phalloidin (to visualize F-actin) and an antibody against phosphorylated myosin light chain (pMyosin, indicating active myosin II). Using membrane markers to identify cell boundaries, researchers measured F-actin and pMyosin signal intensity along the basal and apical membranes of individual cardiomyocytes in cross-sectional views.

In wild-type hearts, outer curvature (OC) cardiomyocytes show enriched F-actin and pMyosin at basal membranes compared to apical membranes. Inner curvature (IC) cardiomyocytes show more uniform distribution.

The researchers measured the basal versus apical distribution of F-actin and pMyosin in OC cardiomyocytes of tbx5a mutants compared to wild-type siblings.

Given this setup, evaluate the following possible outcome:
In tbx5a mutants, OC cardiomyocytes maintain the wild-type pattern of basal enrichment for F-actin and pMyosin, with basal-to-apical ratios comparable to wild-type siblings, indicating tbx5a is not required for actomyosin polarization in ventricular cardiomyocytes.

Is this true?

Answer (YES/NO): NO